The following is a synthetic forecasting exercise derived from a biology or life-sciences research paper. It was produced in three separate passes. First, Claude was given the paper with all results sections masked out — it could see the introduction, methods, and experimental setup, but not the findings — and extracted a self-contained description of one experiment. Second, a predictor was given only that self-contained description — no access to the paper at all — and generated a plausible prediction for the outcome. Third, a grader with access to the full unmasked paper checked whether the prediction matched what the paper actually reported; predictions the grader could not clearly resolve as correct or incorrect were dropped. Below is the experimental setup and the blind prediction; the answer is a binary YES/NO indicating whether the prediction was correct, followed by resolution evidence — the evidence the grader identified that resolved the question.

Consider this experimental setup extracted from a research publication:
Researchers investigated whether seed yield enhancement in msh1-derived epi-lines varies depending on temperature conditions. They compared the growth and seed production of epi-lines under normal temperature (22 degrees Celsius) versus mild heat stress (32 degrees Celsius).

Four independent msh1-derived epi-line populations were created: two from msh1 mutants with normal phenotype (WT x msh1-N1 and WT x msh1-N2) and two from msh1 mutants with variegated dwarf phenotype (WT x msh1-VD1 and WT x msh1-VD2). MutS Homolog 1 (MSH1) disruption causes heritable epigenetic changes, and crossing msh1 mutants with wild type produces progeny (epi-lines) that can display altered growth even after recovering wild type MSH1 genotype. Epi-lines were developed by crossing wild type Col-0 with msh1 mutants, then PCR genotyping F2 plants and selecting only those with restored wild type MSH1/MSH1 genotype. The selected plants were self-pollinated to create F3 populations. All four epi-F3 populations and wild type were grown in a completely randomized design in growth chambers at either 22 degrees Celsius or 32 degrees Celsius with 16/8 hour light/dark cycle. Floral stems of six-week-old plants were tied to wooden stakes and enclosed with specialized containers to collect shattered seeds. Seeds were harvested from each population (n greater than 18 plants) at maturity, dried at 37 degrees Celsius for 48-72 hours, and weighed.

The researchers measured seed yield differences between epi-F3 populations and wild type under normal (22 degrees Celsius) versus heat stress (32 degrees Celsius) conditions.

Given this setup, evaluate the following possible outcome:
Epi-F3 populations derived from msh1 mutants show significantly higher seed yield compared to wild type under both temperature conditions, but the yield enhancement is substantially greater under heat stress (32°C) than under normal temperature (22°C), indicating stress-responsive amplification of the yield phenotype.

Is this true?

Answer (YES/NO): NO